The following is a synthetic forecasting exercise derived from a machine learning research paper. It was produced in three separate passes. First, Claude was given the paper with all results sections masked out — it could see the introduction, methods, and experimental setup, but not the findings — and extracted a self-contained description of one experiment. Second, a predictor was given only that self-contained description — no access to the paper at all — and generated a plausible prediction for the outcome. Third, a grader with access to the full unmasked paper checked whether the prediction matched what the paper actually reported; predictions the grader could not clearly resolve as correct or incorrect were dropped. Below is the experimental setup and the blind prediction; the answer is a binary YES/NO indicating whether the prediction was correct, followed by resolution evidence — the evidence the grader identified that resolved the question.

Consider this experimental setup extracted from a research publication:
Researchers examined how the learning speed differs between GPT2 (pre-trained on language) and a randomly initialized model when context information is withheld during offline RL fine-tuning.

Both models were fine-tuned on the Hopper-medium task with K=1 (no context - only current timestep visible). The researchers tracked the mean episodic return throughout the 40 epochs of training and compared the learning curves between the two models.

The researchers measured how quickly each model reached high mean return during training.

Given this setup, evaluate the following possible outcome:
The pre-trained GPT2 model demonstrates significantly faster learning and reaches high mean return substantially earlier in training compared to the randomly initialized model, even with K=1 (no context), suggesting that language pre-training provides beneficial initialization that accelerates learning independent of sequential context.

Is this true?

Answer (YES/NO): YES